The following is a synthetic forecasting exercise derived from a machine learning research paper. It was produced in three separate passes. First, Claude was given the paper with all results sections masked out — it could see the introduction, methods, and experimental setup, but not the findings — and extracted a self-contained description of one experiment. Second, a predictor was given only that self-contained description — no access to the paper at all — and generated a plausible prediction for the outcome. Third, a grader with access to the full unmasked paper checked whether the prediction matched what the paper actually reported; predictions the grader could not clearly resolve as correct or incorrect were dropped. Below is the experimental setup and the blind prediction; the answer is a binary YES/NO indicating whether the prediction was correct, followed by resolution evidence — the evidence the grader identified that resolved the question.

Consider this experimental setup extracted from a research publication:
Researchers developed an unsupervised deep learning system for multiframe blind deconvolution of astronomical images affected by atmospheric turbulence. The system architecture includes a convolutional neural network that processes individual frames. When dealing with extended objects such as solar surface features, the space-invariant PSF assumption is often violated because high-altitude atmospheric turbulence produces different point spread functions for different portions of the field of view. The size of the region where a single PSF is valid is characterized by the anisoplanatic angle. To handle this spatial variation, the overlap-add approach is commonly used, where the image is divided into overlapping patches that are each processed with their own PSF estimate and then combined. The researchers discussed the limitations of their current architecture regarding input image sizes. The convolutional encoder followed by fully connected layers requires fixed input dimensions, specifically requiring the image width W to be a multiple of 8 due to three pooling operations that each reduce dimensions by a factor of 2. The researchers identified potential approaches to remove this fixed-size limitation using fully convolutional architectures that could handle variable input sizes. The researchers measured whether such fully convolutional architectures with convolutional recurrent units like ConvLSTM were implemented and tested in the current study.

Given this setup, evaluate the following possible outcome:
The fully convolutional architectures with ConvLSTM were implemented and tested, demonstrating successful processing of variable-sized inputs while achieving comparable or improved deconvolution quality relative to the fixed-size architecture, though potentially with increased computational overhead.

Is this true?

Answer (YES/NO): NO